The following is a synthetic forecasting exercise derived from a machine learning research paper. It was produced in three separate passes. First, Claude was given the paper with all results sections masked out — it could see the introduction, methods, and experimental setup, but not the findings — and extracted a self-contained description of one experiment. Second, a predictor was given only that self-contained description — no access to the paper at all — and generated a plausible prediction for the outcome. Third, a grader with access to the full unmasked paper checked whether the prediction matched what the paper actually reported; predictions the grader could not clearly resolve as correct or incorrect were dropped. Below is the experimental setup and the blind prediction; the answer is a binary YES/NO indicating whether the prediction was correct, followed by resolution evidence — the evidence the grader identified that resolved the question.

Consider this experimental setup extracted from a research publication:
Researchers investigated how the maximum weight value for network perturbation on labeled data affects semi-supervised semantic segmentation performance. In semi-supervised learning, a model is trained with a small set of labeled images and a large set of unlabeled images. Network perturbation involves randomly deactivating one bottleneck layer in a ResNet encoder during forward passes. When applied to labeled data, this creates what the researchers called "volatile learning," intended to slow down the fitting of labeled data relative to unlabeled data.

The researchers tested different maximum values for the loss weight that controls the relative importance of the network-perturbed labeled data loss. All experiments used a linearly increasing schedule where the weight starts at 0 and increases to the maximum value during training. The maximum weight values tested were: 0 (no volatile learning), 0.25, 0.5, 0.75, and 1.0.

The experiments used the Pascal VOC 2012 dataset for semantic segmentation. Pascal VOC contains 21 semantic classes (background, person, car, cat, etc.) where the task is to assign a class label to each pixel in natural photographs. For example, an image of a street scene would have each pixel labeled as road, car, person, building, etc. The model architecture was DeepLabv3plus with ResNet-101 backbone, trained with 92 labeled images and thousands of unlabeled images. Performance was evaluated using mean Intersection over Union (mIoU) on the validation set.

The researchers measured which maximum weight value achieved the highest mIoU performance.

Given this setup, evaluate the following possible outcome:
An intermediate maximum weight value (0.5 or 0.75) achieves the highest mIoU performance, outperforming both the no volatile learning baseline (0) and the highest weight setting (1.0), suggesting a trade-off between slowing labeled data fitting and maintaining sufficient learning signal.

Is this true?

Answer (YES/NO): NO